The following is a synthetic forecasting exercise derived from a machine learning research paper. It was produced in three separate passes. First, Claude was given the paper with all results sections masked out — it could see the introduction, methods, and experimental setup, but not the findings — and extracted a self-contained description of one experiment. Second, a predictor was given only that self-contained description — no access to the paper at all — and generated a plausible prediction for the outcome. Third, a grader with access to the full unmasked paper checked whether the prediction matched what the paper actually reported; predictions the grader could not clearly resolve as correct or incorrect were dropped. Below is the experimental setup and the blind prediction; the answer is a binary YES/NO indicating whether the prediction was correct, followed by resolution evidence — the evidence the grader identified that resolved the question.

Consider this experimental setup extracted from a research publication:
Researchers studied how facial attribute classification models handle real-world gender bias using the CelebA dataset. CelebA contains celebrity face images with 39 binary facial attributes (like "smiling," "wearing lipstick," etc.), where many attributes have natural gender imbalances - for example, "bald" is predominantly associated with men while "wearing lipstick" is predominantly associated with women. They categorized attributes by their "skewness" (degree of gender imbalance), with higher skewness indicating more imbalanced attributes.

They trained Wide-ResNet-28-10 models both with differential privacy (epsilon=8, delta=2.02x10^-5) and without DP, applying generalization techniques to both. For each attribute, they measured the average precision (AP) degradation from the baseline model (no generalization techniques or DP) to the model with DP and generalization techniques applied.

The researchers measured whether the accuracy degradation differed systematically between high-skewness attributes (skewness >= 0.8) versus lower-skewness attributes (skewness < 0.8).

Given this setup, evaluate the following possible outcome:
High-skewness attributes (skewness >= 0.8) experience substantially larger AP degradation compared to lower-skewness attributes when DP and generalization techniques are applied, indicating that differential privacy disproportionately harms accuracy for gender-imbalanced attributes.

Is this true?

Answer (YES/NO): YES